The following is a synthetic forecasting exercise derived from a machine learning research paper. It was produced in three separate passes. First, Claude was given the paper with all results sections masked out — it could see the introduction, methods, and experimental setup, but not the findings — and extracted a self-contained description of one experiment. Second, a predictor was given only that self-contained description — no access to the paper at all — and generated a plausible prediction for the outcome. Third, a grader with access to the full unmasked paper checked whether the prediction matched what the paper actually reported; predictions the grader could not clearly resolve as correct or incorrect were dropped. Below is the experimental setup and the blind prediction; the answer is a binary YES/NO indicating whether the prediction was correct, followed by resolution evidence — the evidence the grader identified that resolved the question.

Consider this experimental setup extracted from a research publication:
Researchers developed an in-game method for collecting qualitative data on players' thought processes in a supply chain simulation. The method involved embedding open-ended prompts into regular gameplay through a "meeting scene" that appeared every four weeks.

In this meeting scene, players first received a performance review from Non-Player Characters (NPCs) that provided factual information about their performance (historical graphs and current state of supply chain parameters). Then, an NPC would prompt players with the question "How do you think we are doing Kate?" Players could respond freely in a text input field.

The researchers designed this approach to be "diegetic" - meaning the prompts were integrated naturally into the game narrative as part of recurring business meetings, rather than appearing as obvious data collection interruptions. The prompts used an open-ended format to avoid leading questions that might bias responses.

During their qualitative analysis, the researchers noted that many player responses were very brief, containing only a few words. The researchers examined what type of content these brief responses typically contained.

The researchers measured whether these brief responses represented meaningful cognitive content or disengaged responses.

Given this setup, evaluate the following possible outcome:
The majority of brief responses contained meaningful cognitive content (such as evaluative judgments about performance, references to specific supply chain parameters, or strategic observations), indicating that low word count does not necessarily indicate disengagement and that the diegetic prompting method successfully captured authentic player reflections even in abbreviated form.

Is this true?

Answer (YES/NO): YES